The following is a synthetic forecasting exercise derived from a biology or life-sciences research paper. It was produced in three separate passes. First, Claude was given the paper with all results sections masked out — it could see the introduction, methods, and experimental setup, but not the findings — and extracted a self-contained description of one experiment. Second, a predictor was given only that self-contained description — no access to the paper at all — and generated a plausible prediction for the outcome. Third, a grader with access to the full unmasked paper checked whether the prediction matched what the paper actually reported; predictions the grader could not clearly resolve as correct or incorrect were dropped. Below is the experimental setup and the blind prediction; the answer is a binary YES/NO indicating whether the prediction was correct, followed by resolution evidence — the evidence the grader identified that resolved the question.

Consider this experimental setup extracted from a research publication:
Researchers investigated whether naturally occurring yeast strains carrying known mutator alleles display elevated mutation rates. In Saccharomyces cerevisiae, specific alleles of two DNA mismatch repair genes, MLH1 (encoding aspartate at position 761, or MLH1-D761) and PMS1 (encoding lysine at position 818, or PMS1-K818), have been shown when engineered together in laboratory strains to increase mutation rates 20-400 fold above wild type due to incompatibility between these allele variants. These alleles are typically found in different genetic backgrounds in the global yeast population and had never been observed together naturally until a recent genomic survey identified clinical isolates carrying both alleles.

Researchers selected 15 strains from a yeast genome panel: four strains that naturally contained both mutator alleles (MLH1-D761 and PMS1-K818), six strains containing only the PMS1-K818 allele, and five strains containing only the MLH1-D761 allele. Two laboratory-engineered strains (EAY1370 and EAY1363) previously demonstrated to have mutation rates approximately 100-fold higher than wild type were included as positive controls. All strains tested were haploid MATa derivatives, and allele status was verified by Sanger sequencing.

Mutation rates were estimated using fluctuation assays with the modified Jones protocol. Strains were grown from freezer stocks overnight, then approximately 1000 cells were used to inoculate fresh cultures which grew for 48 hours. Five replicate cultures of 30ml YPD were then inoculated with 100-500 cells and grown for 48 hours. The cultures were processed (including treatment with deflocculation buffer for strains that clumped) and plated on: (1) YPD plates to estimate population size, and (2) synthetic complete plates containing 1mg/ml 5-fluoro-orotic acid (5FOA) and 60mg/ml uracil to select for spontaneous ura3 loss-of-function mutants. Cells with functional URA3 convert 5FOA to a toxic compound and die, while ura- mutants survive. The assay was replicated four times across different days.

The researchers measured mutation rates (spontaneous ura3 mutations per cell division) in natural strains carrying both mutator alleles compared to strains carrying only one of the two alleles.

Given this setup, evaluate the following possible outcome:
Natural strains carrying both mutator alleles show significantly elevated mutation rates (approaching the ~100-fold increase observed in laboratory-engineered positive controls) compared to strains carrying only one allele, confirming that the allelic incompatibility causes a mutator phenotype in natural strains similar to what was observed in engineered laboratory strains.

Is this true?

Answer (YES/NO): NO